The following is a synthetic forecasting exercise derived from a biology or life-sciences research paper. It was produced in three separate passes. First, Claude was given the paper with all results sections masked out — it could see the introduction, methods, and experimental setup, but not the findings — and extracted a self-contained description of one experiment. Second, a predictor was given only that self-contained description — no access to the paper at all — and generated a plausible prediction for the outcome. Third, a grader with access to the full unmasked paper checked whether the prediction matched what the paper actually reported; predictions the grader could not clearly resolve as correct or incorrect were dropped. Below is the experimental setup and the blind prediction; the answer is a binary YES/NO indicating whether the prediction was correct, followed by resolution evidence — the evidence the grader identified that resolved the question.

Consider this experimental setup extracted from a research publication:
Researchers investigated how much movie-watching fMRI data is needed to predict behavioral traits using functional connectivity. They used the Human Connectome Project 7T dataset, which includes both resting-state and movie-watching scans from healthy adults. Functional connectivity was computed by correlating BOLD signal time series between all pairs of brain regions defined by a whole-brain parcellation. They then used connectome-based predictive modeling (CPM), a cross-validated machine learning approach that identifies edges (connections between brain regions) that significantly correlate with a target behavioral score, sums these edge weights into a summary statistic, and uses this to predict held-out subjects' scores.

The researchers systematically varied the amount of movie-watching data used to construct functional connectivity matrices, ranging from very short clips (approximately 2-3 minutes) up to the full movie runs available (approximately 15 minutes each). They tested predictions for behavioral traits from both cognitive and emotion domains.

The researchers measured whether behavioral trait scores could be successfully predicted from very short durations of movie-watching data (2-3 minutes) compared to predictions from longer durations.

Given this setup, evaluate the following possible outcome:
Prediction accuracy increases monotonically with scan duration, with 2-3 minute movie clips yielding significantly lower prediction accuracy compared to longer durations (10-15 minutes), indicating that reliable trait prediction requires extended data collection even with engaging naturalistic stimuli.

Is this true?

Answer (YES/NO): NO